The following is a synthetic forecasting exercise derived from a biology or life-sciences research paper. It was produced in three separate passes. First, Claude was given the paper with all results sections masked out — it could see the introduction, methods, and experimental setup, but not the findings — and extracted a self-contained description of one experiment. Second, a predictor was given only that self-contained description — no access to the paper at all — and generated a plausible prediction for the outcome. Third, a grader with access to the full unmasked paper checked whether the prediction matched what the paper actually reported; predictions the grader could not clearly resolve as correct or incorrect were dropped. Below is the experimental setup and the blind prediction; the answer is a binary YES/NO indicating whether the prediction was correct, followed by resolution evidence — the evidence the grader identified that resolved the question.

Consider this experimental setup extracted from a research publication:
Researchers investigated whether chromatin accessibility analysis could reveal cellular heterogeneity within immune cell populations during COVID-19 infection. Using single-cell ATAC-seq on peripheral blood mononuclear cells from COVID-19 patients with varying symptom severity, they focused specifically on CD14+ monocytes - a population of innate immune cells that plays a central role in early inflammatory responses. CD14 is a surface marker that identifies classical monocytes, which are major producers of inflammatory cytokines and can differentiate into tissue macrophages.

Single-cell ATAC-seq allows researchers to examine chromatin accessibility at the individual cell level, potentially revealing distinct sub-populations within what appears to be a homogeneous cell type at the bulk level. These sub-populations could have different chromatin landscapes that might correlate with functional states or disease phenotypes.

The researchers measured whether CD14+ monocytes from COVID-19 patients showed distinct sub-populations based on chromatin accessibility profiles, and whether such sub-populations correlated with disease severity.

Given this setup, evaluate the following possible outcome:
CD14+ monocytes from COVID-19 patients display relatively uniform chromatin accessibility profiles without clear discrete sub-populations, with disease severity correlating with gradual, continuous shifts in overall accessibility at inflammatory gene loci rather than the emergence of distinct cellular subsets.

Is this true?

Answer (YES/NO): NO